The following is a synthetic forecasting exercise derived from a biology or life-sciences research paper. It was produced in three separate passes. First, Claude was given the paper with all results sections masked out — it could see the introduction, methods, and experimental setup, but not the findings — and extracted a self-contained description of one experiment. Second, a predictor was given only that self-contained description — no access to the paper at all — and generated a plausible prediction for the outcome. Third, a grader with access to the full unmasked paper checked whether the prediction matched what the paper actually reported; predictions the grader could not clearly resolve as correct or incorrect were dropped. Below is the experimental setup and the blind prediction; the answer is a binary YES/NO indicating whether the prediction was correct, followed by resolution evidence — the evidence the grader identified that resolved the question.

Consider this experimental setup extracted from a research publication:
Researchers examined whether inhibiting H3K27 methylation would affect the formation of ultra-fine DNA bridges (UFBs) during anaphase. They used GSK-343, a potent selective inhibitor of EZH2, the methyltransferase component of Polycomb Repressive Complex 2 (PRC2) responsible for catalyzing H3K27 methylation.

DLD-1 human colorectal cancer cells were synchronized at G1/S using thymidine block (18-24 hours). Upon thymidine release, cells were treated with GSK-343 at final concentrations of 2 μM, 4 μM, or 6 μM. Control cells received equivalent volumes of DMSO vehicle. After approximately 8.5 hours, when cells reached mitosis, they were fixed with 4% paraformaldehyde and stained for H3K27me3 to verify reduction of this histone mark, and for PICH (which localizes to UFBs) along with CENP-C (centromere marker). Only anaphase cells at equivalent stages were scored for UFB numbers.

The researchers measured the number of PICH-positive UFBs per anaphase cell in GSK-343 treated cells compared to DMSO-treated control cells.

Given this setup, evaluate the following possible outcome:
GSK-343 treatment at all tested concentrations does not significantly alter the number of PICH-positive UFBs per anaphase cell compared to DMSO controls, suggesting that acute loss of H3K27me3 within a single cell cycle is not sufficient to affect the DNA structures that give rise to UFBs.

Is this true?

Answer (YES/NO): NO